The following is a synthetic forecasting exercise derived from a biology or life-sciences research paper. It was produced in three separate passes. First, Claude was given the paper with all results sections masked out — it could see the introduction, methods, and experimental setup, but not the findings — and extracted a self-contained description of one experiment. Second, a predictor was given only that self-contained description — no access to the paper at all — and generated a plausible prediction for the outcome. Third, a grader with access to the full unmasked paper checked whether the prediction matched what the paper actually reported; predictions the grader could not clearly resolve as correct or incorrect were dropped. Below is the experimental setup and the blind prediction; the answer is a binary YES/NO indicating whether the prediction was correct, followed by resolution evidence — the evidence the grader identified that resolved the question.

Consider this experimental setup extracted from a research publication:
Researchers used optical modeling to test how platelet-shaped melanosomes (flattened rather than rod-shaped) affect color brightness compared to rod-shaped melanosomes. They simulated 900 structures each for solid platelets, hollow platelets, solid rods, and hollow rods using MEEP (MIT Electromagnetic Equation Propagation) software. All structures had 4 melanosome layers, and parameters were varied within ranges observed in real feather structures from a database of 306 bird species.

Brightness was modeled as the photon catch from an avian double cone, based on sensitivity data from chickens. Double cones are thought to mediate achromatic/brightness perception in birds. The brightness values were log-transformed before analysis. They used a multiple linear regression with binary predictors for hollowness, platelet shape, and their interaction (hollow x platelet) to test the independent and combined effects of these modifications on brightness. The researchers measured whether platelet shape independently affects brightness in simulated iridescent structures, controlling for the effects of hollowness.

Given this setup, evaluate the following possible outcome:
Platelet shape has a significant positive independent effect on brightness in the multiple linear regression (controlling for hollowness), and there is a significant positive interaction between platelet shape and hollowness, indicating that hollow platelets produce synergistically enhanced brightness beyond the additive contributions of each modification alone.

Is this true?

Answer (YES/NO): YES